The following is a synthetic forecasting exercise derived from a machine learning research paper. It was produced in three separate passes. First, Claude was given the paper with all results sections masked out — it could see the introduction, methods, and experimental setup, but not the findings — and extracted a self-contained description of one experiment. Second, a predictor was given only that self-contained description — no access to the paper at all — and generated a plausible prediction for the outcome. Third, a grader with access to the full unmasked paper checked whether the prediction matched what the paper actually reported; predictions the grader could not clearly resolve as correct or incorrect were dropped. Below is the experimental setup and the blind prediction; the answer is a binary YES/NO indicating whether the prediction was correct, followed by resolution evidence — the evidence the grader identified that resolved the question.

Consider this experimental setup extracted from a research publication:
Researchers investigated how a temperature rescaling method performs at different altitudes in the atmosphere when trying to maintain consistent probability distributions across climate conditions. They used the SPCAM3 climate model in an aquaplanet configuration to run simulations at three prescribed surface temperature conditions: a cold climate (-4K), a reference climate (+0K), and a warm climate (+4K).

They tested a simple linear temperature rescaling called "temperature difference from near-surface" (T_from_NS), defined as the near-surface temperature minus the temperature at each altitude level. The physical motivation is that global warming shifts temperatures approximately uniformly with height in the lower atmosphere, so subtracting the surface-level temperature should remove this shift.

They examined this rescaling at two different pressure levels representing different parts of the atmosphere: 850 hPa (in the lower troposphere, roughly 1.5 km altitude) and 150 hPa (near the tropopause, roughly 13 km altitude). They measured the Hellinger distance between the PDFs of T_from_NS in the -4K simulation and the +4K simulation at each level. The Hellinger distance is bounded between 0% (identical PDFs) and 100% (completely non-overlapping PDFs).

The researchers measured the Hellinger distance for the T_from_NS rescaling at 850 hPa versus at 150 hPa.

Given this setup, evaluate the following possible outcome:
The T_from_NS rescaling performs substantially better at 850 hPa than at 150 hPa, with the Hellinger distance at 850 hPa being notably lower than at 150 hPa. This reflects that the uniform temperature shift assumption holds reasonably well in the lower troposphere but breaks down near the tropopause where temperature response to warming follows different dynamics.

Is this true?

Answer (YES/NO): YES